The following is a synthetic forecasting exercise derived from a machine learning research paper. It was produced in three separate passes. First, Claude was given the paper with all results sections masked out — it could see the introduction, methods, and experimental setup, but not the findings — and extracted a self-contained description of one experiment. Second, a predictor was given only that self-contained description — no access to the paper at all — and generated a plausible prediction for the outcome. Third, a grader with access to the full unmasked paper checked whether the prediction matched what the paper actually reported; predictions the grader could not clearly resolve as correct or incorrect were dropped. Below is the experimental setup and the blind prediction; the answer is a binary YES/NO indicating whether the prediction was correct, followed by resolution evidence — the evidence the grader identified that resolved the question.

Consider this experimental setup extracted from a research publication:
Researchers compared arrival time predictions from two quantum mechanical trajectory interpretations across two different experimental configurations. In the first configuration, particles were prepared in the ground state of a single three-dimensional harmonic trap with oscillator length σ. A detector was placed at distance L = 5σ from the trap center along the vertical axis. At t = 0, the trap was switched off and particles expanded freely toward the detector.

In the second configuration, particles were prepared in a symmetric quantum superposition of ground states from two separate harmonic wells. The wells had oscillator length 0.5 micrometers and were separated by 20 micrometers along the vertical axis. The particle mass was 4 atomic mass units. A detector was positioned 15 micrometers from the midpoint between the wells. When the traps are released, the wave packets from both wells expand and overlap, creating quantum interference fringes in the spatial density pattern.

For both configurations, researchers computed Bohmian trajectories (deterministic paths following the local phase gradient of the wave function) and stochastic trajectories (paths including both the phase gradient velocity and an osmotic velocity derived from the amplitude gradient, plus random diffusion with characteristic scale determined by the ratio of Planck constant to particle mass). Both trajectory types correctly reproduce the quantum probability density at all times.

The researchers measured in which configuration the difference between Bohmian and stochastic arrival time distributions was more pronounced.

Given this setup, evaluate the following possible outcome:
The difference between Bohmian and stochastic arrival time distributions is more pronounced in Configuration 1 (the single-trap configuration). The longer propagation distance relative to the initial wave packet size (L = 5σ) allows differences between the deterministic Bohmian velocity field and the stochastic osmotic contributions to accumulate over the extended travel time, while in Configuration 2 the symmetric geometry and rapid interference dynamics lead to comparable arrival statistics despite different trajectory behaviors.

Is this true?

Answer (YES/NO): NO